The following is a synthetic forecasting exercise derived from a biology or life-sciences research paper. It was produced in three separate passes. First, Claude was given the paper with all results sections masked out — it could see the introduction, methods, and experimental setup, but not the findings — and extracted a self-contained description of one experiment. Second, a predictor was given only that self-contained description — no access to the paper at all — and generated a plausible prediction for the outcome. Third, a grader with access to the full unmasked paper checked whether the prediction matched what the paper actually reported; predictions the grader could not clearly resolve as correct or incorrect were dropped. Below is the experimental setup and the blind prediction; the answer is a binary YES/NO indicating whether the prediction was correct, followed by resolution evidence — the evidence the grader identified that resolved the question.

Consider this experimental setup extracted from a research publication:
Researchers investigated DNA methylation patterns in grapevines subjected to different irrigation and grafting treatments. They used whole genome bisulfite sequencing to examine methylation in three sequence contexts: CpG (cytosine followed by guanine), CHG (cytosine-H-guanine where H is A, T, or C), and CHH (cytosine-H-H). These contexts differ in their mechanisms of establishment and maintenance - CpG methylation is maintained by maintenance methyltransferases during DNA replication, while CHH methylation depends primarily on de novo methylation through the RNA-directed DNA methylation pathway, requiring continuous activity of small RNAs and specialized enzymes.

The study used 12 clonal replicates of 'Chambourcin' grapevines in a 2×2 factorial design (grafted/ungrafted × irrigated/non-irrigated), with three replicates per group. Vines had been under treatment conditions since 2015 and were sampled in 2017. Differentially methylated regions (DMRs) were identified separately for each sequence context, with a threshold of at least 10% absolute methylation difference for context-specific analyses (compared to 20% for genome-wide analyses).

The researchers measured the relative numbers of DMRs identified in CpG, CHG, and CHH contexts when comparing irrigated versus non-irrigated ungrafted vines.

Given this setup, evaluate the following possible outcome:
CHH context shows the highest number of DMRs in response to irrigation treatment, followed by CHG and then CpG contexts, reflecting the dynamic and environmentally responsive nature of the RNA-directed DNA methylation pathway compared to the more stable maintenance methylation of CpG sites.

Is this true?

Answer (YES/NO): NO